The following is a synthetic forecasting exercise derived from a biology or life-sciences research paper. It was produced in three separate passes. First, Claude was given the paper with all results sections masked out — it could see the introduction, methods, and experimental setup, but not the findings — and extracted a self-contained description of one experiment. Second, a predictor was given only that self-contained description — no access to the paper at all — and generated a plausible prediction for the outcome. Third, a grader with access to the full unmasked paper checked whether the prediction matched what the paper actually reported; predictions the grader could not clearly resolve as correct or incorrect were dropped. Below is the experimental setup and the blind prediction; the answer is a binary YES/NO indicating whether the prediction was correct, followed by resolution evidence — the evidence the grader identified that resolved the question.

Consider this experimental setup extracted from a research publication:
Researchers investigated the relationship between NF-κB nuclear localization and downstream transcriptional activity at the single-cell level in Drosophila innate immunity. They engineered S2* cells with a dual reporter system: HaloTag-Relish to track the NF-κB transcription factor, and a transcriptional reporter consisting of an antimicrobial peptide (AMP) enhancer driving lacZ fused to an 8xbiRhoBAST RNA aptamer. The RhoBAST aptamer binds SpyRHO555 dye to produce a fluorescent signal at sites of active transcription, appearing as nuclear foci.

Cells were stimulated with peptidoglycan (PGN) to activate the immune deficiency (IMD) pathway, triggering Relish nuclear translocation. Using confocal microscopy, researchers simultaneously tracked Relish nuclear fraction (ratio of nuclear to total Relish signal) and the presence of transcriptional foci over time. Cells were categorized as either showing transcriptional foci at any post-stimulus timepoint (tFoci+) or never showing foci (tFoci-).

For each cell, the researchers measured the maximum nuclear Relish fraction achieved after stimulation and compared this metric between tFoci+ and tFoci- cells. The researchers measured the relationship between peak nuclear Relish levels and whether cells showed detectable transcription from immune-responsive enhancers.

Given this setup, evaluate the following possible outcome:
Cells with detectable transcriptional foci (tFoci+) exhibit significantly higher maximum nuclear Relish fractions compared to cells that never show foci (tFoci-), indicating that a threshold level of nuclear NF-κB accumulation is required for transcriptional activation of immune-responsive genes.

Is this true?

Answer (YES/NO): NO